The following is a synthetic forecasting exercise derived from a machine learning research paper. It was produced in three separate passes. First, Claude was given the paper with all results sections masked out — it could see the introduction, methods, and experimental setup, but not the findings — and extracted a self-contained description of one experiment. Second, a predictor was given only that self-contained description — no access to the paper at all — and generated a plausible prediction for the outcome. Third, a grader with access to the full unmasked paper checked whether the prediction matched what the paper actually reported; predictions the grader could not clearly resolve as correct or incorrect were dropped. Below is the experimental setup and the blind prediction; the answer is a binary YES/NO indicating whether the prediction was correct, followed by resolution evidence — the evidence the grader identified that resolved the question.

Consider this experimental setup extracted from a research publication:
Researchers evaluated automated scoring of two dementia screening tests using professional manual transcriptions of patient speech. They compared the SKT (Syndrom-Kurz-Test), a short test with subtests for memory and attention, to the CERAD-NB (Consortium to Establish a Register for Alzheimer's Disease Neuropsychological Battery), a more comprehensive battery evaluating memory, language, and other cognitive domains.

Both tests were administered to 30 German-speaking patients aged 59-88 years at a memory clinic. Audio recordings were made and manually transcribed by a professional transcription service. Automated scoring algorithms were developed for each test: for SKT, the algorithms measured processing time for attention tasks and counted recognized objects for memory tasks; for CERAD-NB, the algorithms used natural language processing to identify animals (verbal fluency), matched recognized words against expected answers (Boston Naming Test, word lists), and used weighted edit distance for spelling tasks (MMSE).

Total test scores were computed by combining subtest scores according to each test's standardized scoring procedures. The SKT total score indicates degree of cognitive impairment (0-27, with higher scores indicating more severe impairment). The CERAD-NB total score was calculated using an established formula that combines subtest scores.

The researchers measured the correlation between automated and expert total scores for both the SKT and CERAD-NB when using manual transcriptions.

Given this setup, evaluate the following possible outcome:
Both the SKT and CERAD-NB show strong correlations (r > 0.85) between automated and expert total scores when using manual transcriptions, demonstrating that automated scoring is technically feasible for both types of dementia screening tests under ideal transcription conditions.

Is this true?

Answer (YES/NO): NO